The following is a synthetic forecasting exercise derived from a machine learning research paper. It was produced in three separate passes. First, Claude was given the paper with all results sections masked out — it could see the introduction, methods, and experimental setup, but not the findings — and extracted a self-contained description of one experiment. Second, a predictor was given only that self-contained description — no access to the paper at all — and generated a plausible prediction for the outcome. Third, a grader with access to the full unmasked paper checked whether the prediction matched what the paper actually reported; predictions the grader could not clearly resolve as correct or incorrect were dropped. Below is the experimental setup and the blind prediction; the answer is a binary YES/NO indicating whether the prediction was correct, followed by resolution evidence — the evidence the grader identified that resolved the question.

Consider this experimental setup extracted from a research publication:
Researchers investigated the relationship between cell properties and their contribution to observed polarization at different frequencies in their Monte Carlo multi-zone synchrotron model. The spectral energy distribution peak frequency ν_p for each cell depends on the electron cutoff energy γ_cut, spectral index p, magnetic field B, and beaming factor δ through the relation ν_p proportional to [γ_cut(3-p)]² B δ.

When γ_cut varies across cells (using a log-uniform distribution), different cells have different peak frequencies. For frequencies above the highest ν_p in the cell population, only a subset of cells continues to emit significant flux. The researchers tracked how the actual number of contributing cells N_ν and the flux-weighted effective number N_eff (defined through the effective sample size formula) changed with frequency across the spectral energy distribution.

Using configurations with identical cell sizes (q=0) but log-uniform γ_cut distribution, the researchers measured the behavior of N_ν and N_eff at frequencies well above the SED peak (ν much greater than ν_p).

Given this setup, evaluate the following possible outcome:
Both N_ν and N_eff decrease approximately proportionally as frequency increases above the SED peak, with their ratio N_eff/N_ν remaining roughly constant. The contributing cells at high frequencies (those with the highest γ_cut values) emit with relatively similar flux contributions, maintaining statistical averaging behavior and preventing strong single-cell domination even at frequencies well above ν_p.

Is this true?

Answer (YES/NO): NO